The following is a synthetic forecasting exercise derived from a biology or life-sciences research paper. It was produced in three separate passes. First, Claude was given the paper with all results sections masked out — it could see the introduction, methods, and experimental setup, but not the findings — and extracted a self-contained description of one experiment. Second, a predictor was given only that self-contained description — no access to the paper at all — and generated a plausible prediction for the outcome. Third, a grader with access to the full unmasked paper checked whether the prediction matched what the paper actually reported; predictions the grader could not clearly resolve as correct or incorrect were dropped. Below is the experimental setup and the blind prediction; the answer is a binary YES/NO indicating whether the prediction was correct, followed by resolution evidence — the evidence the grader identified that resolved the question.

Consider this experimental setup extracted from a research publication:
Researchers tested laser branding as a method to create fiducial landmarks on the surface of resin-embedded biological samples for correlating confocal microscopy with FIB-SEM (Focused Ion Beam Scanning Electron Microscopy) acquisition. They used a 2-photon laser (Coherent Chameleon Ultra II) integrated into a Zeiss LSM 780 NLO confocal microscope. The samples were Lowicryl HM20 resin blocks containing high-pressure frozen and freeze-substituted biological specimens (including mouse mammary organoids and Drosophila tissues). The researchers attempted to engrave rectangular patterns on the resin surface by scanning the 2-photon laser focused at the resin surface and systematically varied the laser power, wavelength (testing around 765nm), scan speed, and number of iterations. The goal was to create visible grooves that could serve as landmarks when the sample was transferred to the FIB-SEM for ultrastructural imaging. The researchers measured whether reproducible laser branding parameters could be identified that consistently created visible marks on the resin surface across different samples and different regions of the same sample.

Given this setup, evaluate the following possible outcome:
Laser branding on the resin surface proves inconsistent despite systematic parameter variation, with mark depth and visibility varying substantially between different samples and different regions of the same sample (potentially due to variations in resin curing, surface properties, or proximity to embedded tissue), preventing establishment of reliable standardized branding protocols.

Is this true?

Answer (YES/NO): NO